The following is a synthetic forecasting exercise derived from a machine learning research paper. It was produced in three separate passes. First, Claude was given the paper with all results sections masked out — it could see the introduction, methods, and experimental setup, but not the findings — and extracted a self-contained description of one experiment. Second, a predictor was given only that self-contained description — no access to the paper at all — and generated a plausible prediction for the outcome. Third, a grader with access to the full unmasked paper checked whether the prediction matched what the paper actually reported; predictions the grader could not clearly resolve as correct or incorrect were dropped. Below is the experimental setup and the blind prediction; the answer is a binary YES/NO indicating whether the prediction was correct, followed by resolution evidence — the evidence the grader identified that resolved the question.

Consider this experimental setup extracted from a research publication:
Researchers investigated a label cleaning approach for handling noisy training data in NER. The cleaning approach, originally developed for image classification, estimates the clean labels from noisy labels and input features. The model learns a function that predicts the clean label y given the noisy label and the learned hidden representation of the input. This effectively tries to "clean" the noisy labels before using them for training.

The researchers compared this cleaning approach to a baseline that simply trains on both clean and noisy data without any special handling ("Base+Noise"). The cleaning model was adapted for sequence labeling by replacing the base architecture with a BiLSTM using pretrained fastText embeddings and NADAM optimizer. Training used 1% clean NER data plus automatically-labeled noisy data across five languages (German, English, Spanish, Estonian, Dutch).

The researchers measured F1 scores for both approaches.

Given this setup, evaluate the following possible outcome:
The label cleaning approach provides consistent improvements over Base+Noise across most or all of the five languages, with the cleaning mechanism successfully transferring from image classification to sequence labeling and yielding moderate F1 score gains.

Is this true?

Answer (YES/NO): NO